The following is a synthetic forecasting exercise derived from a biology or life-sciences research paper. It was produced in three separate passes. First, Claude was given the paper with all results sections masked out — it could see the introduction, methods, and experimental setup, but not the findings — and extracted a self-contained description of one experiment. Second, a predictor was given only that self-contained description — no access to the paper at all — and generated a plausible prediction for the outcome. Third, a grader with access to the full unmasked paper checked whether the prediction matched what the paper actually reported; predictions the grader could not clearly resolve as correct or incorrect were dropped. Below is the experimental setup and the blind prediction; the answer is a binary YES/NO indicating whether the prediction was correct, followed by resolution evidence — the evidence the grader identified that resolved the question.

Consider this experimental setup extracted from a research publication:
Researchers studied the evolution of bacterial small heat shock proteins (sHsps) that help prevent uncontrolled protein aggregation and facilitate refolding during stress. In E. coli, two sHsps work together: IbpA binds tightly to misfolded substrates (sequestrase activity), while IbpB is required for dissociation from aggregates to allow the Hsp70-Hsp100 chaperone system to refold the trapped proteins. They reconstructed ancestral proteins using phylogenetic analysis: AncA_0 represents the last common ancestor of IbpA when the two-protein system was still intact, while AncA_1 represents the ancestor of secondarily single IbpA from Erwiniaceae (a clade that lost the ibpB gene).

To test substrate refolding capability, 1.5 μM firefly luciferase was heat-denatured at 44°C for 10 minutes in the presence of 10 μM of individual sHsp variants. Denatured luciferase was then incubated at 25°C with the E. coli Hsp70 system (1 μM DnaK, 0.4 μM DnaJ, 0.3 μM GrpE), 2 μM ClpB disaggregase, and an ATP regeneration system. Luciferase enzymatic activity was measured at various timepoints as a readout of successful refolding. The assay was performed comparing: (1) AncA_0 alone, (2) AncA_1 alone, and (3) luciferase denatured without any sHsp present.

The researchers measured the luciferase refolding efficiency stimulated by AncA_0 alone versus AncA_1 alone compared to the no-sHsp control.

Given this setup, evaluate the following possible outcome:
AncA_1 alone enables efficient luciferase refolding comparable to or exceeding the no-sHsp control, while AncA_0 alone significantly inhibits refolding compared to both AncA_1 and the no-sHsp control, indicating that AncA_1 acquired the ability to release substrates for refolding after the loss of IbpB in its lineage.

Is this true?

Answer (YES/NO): YES